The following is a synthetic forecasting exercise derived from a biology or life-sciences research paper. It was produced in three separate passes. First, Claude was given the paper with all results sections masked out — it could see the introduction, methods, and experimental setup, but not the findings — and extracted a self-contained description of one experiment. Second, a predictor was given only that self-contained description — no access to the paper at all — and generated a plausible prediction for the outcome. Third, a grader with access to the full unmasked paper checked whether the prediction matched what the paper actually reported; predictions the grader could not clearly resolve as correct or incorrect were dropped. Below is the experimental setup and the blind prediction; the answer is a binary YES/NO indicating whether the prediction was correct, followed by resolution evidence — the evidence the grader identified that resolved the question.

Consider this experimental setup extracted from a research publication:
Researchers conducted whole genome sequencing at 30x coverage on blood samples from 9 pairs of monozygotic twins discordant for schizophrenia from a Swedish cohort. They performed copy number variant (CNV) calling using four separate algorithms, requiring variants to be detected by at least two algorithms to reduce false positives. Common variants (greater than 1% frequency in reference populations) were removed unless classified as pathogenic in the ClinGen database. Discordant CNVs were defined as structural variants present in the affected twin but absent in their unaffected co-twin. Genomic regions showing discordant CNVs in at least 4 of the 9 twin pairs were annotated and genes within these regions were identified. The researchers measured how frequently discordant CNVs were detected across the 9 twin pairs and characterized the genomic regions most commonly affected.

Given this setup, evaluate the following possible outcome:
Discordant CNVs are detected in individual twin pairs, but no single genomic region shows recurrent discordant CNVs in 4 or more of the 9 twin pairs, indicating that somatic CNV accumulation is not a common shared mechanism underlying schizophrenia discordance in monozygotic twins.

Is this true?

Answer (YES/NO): NO